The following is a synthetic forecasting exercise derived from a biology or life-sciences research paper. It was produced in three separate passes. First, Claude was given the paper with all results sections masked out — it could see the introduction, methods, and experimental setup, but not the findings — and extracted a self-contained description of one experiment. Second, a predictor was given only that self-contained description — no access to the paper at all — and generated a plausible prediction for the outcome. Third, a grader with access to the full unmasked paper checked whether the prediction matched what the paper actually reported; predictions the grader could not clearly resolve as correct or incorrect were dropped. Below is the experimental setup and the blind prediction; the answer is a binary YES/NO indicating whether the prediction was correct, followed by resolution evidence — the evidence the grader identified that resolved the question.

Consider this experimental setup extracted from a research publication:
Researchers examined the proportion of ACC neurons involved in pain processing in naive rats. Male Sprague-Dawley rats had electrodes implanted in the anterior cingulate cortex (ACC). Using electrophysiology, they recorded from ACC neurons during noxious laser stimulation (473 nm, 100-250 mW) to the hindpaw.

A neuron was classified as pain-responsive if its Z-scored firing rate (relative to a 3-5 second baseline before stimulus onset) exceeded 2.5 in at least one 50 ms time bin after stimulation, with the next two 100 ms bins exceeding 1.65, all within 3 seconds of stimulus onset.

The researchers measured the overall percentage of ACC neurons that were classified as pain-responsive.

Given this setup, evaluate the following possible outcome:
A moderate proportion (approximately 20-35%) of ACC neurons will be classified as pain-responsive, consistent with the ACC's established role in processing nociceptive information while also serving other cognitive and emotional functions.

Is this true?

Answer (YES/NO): NO